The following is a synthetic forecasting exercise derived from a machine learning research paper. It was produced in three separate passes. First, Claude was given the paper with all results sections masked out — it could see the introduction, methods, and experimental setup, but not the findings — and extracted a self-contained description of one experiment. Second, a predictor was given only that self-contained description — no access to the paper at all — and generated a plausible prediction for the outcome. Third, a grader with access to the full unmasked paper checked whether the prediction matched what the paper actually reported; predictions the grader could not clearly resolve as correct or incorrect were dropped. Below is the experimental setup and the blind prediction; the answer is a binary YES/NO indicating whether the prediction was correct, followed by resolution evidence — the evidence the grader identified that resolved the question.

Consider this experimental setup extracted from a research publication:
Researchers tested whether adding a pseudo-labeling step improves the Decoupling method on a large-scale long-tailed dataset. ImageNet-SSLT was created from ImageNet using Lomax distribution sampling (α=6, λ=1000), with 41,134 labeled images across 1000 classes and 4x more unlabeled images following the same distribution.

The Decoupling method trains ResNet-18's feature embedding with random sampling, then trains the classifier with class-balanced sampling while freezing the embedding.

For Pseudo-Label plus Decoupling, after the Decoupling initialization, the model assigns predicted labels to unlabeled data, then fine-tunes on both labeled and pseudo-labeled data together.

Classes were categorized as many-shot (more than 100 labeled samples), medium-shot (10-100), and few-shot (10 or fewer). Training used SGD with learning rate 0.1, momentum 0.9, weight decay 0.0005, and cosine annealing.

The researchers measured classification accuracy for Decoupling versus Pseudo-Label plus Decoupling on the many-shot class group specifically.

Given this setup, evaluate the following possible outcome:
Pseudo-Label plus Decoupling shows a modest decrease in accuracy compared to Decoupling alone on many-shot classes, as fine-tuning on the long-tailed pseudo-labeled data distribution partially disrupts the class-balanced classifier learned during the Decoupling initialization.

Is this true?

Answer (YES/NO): NO